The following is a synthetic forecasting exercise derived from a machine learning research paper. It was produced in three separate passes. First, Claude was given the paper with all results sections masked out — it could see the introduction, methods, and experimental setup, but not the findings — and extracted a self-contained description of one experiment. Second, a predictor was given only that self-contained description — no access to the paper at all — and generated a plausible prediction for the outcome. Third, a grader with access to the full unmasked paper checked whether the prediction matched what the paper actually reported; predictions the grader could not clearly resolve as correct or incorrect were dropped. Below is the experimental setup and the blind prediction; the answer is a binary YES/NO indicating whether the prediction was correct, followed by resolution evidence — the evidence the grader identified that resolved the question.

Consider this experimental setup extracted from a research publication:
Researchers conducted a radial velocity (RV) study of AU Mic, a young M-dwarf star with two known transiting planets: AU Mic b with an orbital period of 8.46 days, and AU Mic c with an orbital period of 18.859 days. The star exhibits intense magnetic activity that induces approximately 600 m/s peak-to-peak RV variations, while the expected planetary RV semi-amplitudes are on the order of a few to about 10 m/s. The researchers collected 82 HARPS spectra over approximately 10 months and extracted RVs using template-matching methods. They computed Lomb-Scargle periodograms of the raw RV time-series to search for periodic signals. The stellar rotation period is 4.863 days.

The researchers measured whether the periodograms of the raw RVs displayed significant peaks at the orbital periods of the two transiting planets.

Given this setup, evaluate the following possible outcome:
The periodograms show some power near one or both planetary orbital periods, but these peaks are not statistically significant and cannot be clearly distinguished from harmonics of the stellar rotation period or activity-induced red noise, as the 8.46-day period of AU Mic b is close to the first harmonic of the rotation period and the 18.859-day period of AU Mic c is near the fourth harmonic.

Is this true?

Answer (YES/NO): NO